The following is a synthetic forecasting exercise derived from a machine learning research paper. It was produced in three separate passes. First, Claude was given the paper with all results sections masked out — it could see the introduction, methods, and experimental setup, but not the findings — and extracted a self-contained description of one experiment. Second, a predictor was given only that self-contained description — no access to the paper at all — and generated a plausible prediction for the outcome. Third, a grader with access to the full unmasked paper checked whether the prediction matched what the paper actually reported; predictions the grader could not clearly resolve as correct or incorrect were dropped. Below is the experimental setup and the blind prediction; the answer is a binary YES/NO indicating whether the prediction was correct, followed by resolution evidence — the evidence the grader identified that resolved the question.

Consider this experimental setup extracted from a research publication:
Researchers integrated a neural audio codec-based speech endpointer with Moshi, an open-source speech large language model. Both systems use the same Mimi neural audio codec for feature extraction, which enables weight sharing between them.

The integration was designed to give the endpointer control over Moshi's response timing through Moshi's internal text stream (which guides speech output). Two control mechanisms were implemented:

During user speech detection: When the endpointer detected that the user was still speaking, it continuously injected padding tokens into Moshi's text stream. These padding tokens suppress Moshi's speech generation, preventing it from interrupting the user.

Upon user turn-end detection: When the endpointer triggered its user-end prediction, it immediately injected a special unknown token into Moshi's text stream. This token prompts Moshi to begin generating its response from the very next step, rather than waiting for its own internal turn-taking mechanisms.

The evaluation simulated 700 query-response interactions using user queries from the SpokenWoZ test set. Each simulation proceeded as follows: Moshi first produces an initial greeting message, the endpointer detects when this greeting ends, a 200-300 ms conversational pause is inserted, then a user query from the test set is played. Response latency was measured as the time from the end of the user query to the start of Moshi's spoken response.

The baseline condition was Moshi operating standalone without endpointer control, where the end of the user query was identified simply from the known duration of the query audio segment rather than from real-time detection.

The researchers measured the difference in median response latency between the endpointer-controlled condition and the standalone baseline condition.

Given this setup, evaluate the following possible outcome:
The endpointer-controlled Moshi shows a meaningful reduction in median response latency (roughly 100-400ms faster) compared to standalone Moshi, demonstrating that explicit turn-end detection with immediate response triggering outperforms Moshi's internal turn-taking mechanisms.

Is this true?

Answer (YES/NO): NO